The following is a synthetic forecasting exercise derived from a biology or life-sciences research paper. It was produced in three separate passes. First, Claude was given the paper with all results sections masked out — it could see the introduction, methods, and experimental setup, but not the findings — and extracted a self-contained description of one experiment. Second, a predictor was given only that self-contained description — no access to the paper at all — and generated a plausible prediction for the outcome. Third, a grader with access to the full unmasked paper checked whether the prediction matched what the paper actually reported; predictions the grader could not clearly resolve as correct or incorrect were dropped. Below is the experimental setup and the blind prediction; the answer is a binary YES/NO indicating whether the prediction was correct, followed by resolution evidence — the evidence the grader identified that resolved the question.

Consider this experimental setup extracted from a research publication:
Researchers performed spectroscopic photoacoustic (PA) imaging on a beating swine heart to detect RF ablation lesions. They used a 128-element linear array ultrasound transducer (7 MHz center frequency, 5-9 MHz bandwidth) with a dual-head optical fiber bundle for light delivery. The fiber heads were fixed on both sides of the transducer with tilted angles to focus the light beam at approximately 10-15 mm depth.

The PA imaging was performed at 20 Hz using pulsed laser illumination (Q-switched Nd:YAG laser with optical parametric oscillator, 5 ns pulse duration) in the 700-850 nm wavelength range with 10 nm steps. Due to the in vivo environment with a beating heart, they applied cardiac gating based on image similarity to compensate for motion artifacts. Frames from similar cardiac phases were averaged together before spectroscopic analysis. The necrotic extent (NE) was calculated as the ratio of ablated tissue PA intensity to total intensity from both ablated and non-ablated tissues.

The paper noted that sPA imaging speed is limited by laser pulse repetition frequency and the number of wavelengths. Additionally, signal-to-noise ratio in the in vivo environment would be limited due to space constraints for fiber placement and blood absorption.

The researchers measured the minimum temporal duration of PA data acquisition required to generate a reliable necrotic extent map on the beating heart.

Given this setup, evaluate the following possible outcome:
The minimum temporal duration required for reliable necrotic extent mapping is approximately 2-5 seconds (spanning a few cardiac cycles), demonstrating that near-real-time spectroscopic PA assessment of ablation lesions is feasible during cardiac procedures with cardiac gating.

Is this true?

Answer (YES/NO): NO